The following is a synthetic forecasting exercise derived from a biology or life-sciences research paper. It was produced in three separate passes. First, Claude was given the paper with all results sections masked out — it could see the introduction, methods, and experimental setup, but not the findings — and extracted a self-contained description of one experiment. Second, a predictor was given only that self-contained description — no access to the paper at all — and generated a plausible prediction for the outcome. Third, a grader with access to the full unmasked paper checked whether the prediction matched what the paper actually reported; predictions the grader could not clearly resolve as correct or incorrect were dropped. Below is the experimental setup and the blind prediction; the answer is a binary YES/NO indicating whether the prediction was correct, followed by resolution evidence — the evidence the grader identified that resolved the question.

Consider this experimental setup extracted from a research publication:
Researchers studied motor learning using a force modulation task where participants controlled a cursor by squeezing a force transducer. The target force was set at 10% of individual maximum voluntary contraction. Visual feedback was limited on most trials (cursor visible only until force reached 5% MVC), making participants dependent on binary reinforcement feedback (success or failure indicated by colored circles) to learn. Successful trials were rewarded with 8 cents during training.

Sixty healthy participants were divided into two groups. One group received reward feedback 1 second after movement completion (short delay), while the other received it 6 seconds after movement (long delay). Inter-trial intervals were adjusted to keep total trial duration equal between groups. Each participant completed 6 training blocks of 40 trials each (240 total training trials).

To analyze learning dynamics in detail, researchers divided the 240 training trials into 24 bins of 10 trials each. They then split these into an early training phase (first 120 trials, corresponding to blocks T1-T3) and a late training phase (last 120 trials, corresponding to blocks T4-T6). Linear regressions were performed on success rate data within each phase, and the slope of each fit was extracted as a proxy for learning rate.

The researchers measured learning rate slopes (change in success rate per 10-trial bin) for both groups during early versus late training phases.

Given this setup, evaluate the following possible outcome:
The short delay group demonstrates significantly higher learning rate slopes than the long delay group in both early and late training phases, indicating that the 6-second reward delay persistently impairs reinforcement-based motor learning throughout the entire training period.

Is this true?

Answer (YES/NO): NO